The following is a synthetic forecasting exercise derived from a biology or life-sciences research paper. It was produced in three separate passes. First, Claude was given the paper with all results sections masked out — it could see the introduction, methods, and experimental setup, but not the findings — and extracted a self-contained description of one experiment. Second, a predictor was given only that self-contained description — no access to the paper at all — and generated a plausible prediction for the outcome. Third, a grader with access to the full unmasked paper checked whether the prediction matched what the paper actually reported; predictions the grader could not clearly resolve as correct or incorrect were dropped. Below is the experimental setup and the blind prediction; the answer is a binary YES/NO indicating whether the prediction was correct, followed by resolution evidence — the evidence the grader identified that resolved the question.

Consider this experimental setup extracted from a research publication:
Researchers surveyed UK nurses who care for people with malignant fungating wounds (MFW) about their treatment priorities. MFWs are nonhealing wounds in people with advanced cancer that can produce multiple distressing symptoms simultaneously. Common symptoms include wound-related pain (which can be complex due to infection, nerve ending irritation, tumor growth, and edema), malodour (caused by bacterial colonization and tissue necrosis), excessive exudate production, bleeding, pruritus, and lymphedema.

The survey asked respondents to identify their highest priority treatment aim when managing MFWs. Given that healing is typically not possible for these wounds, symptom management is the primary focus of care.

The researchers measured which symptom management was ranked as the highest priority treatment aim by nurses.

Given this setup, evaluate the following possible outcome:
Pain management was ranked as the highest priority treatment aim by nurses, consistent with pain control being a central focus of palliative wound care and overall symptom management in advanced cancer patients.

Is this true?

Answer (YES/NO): YES